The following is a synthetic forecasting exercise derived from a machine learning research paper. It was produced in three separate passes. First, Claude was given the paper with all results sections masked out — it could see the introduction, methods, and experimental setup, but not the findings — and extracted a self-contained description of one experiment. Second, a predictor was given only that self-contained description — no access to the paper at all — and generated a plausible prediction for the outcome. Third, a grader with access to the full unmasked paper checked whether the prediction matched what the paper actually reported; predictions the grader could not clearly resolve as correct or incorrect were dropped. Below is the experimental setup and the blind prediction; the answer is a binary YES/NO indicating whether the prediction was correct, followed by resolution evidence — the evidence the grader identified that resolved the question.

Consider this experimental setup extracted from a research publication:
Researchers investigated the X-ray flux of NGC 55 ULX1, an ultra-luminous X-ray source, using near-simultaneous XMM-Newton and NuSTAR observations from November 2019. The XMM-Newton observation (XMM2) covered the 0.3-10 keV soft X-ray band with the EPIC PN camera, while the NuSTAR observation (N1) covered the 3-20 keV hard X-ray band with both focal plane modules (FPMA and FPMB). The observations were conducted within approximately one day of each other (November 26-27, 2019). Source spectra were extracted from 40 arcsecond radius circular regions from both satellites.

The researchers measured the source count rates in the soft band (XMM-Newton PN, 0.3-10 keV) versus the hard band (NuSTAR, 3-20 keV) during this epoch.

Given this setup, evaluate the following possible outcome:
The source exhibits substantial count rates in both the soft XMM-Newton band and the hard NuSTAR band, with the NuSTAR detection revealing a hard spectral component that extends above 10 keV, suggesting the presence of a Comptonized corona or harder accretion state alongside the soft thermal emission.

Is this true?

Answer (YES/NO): NO